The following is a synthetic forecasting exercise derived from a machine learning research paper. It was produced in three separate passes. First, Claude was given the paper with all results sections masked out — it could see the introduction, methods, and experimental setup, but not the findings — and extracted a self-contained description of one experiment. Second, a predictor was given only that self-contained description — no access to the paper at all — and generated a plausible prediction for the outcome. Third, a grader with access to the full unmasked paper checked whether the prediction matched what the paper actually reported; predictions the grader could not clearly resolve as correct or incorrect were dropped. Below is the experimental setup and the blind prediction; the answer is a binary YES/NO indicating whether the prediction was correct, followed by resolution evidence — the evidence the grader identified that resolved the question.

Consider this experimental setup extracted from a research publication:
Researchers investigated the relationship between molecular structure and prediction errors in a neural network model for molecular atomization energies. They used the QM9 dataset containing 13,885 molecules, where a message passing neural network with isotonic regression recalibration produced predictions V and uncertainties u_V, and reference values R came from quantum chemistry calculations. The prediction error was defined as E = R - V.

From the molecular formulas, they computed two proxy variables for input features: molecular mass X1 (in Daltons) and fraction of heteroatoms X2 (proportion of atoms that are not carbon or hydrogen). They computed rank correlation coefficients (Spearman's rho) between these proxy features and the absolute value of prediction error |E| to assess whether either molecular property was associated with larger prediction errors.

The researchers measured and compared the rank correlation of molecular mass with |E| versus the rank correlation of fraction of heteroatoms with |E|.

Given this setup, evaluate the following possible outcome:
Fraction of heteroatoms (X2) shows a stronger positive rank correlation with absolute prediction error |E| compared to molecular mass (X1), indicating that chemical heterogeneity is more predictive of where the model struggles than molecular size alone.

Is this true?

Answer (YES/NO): YES